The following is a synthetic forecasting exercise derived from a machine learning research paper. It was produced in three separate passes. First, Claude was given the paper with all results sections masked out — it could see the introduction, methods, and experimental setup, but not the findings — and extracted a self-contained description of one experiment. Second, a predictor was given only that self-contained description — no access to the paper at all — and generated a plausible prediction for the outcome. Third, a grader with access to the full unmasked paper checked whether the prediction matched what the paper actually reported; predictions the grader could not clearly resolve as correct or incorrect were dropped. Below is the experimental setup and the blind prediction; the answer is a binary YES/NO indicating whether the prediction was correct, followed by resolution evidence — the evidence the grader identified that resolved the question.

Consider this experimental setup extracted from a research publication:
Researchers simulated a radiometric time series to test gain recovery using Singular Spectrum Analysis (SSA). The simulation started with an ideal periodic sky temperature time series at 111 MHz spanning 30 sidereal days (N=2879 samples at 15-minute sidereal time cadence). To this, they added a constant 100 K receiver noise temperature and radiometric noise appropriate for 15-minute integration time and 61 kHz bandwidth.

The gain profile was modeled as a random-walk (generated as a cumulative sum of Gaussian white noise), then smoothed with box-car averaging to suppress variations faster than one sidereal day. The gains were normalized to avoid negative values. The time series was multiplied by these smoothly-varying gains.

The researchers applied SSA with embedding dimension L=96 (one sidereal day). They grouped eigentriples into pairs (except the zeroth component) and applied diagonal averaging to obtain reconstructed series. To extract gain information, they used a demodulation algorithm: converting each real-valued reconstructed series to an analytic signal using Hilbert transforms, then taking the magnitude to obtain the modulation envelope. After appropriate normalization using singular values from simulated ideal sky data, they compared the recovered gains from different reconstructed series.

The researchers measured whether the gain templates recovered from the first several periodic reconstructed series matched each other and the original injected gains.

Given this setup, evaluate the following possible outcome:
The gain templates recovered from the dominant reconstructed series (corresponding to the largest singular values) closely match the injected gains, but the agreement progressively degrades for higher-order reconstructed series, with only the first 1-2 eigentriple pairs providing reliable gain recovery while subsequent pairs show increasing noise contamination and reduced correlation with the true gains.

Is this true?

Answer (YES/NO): NO